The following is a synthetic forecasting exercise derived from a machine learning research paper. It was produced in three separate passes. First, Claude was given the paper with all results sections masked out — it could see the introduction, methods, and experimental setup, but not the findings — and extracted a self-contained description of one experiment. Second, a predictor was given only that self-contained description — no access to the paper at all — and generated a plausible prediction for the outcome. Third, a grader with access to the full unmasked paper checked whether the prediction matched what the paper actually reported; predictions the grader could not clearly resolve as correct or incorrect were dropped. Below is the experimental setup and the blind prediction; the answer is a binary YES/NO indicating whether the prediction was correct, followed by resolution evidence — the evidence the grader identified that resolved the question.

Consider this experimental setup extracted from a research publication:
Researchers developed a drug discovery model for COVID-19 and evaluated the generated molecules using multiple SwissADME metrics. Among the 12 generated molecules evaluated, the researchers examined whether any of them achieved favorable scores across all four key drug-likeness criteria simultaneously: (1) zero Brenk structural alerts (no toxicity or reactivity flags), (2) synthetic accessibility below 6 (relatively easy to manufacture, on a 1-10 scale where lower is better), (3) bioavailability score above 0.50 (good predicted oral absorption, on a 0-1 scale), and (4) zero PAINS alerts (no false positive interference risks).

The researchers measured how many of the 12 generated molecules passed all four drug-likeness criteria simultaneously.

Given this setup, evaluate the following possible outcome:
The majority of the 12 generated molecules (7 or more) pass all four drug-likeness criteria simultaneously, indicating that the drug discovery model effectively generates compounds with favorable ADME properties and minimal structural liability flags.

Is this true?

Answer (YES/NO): NO